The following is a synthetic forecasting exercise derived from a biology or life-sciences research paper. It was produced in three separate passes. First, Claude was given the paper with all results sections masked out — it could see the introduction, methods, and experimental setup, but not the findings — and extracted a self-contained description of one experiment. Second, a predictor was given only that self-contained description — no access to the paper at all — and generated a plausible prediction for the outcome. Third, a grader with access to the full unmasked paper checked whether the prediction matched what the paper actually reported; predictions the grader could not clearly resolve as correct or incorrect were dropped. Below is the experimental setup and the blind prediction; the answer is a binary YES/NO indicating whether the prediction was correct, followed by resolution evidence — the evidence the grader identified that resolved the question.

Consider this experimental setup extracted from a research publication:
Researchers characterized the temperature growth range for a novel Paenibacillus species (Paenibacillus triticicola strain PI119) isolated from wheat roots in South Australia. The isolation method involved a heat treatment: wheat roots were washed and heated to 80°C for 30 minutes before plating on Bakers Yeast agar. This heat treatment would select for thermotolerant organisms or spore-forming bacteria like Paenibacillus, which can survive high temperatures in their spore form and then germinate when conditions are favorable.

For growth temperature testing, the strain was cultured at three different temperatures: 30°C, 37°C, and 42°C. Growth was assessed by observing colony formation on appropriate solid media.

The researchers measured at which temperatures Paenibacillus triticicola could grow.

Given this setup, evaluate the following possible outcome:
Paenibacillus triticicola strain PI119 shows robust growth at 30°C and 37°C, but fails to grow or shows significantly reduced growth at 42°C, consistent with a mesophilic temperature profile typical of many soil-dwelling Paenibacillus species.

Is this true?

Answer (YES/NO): YES